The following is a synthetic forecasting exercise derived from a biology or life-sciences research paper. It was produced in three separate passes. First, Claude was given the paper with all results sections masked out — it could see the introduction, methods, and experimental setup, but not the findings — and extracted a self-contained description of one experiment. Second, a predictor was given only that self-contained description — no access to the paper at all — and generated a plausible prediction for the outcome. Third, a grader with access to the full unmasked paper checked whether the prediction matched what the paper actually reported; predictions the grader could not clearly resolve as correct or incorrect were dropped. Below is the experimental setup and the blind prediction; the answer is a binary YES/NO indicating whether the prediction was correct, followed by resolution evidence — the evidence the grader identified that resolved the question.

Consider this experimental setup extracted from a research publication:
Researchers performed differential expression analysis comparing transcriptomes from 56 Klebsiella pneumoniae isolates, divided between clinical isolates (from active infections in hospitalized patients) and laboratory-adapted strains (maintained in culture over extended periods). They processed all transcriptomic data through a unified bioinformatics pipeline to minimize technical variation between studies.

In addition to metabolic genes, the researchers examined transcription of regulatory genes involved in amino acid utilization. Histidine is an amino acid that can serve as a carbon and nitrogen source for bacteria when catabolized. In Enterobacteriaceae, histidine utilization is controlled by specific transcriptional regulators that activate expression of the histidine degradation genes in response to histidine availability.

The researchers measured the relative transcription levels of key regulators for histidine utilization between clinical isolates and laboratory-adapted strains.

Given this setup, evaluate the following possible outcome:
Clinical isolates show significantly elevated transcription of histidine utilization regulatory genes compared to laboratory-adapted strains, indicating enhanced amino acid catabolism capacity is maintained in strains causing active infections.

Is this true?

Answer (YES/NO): YES